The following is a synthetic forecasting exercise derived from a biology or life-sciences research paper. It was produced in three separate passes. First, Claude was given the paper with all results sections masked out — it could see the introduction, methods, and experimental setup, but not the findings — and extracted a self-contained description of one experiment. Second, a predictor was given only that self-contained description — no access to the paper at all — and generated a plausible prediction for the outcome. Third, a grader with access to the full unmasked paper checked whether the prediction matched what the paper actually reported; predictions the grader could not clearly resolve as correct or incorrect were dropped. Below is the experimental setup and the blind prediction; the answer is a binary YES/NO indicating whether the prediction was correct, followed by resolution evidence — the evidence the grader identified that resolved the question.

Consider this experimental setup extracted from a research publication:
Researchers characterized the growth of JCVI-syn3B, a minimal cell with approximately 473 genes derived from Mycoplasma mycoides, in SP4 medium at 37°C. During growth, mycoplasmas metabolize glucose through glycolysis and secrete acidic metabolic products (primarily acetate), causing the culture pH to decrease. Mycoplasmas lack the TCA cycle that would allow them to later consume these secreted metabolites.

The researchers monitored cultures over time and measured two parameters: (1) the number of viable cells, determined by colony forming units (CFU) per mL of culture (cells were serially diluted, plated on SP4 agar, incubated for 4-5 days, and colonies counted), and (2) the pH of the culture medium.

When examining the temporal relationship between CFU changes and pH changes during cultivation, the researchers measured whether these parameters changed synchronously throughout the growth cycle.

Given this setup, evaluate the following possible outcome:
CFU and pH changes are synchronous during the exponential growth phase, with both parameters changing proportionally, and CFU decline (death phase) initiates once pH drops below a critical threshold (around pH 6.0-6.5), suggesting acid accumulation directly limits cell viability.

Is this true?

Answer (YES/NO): NO